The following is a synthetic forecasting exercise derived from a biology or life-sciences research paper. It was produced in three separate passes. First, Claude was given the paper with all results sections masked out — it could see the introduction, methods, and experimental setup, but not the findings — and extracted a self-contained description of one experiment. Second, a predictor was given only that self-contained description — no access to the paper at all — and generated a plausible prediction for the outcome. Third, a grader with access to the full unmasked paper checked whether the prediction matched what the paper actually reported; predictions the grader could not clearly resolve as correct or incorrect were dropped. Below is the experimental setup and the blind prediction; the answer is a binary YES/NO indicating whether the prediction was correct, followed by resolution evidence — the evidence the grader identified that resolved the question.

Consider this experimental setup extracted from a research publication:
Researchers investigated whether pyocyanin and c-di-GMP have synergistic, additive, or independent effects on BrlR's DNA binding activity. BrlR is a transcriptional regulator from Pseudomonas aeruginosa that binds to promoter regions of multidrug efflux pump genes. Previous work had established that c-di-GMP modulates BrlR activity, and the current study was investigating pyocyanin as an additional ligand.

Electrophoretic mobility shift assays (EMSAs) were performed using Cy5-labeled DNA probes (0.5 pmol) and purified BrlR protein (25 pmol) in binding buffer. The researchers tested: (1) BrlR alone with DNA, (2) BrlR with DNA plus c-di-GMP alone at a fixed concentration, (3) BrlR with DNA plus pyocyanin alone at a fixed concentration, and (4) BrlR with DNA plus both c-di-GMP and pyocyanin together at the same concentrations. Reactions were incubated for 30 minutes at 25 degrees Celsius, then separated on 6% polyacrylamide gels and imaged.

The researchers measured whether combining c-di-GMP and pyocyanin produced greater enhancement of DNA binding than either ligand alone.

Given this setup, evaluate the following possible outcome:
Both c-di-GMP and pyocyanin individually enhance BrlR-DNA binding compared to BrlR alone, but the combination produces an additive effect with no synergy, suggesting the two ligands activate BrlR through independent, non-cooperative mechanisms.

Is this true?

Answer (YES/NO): NO